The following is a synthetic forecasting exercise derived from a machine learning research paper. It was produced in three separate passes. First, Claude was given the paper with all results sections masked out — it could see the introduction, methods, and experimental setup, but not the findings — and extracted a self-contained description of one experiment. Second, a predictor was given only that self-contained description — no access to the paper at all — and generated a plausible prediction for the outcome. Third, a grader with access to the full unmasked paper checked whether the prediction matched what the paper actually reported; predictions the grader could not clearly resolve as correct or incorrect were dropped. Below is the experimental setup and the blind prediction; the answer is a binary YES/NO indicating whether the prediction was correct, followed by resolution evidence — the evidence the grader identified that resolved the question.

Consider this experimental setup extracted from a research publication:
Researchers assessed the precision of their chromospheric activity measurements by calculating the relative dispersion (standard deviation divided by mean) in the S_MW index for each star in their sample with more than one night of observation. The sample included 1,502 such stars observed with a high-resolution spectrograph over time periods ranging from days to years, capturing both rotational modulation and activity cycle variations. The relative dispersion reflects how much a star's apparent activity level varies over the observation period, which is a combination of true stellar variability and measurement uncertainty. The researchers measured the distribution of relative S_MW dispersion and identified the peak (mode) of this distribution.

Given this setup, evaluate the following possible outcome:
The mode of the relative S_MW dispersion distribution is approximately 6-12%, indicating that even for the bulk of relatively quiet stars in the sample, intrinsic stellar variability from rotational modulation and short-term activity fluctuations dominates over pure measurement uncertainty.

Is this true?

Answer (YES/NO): NO